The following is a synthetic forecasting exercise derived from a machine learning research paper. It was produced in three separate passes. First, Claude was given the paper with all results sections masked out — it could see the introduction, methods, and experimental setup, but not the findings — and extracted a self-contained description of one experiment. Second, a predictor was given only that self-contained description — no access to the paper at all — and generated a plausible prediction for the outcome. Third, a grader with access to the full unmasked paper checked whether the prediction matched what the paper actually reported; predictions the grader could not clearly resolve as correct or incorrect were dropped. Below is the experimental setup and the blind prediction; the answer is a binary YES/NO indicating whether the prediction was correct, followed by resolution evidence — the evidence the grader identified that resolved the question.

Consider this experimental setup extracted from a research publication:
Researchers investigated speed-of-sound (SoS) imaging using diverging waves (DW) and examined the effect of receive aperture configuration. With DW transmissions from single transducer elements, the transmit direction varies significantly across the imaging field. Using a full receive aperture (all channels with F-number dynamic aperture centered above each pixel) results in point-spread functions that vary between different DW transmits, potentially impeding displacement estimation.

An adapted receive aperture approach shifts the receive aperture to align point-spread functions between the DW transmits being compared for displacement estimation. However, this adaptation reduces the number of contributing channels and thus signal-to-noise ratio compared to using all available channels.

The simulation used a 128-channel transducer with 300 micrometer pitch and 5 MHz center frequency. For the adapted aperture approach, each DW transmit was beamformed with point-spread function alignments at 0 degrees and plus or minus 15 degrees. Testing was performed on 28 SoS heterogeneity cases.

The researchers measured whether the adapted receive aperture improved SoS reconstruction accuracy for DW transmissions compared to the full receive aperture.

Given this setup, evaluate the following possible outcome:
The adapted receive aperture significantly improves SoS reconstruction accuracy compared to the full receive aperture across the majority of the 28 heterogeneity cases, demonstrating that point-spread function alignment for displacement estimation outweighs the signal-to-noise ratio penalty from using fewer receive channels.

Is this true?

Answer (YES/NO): NO